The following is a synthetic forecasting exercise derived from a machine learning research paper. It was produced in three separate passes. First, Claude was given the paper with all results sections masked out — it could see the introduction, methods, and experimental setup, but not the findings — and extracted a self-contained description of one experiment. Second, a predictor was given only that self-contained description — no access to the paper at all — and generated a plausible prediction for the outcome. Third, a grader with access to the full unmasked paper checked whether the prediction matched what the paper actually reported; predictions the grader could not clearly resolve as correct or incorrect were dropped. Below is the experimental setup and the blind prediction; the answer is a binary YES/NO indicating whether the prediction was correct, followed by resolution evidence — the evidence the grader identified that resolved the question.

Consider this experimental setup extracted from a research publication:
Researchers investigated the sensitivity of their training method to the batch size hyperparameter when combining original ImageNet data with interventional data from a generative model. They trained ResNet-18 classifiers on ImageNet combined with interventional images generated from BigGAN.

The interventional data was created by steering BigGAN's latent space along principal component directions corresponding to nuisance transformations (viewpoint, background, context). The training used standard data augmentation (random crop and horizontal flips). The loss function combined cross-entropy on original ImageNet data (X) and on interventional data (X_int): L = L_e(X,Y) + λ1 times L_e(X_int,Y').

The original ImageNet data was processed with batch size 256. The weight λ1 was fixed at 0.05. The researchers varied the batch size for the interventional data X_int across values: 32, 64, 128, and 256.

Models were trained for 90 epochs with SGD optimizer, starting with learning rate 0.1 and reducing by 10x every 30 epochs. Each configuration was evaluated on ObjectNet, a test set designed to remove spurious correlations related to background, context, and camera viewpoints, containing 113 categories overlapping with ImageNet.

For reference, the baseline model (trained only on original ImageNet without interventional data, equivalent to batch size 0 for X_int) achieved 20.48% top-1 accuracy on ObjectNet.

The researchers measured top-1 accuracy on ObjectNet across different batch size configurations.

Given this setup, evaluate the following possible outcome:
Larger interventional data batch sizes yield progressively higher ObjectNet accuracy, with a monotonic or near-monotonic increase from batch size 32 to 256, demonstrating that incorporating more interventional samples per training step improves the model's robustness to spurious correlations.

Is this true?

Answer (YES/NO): NO